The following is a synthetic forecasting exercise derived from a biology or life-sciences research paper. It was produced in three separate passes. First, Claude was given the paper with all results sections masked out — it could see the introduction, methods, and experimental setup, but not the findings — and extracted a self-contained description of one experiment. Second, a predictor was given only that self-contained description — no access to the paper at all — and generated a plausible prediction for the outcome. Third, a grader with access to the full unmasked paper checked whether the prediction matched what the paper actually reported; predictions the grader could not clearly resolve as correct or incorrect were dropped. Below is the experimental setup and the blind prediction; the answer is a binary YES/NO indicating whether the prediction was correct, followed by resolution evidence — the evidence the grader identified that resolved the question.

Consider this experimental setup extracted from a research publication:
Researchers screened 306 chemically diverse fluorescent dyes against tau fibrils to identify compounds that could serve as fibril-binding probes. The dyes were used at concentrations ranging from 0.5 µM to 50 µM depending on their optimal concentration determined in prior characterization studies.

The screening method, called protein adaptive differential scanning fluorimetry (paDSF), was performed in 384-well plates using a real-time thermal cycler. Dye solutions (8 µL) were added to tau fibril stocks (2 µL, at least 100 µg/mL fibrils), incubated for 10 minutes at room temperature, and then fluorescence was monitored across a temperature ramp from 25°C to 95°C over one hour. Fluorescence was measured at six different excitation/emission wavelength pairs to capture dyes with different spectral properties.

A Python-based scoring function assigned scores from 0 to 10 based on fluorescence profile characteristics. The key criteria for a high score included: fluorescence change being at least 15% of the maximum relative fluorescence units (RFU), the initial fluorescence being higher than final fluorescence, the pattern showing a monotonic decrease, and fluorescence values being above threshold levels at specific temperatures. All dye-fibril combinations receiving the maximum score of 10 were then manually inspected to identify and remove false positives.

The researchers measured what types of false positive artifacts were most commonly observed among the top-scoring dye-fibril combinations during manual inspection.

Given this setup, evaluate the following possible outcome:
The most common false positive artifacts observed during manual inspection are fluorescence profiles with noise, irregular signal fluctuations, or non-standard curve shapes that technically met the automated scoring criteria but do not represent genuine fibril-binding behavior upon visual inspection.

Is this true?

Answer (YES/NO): NO